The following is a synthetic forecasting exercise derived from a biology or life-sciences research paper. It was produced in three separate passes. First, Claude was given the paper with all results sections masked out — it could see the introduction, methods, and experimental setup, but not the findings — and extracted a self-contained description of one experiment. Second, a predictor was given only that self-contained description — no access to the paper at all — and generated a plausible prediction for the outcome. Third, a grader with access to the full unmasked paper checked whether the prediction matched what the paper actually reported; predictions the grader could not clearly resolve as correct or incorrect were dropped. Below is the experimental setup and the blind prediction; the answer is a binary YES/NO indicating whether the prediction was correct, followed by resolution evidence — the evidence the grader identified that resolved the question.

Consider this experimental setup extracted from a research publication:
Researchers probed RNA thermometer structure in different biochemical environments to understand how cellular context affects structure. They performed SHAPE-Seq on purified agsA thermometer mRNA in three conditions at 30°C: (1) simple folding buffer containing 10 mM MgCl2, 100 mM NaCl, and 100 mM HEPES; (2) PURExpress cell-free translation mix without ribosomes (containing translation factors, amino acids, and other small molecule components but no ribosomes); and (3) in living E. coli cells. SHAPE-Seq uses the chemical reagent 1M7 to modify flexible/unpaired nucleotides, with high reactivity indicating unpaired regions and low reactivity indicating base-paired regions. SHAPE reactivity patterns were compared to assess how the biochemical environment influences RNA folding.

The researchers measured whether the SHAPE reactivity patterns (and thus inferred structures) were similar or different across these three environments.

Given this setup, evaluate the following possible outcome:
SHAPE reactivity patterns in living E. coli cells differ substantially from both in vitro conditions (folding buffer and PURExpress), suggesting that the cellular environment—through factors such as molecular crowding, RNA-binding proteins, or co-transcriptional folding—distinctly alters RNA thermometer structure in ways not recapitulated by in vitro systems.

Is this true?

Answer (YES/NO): NO